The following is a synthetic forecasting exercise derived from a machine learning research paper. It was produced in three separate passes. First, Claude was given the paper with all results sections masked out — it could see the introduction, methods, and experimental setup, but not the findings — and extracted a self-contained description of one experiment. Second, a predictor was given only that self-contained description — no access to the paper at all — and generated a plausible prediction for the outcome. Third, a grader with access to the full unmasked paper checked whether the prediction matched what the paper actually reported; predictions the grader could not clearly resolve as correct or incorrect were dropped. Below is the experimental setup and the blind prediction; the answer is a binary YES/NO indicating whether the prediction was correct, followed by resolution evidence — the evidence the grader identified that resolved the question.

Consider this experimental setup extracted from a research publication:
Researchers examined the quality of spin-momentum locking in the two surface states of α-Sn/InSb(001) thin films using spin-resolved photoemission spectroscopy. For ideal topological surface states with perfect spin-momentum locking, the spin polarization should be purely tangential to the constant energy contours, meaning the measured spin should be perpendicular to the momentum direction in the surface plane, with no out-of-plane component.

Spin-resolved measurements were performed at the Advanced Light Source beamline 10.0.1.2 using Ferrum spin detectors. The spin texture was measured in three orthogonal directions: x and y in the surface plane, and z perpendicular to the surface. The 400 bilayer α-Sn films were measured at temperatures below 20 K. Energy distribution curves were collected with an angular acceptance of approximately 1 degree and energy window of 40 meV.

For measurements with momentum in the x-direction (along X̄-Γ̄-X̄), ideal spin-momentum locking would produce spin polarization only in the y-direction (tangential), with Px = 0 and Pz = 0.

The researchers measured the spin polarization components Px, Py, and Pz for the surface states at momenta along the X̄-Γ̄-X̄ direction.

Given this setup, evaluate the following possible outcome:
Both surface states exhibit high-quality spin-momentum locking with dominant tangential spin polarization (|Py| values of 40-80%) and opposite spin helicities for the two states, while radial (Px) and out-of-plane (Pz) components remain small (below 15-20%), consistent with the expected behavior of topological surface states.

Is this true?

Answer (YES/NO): NO